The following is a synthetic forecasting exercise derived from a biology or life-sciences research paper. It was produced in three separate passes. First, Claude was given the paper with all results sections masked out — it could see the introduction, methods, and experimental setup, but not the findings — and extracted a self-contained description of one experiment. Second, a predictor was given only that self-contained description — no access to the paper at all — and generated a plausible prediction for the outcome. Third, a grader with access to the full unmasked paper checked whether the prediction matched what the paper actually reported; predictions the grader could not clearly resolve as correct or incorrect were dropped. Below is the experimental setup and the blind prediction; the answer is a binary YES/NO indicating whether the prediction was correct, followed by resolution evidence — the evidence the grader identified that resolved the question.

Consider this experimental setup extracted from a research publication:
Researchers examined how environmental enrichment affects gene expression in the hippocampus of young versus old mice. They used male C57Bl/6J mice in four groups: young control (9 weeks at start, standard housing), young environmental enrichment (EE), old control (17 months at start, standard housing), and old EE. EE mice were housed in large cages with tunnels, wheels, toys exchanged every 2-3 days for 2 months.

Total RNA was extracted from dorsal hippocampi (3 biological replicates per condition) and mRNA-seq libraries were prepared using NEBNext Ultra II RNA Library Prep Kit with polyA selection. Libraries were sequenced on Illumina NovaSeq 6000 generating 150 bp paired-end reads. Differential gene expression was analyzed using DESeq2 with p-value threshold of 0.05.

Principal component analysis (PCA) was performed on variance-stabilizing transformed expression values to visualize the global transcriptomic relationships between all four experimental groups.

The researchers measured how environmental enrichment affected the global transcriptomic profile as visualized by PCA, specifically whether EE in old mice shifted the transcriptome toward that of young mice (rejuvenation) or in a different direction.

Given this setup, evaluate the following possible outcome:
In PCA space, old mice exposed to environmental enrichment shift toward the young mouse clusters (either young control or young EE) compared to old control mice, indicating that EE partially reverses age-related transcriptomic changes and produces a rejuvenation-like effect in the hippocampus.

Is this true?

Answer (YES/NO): NO